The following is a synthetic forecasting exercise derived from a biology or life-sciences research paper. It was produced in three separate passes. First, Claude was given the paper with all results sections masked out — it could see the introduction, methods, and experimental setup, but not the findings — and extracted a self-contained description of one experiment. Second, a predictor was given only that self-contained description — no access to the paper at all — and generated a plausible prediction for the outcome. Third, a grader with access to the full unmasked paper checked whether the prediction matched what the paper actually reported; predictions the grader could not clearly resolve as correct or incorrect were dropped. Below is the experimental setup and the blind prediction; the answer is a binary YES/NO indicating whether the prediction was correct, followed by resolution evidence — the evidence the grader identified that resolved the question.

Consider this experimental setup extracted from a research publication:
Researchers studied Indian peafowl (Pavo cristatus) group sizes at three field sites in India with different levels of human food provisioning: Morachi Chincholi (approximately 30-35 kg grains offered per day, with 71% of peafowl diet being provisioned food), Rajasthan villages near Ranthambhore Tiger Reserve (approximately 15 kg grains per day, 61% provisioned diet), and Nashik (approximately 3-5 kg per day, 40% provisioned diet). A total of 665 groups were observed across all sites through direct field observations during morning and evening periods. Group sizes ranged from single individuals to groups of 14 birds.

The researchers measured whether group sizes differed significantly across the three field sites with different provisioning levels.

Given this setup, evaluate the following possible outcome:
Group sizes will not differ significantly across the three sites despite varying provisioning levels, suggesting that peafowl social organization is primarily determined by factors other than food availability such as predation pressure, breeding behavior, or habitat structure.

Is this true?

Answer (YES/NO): YES